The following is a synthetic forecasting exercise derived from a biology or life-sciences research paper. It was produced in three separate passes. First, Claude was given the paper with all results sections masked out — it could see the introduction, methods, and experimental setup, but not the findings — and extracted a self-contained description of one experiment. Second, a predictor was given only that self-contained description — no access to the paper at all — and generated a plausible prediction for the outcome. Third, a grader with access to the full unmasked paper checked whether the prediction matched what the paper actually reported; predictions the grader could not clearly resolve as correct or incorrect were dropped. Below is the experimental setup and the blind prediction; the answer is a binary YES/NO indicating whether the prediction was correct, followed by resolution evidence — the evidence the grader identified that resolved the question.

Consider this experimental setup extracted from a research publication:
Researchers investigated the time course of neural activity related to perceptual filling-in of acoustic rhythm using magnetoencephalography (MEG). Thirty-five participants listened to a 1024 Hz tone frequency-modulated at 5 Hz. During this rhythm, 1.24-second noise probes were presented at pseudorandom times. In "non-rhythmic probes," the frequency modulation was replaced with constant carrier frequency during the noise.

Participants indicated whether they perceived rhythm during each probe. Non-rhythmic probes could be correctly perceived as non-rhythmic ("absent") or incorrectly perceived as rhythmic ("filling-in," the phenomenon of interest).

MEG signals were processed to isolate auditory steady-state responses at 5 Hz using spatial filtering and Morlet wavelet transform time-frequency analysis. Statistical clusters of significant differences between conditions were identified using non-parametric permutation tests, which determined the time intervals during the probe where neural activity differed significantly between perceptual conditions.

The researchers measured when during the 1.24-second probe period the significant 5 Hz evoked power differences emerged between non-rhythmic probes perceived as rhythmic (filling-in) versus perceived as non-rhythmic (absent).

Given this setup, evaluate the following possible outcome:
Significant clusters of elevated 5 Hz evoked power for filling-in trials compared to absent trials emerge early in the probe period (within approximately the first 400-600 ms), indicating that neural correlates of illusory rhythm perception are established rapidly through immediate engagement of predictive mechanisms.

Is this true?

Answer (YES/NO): NO